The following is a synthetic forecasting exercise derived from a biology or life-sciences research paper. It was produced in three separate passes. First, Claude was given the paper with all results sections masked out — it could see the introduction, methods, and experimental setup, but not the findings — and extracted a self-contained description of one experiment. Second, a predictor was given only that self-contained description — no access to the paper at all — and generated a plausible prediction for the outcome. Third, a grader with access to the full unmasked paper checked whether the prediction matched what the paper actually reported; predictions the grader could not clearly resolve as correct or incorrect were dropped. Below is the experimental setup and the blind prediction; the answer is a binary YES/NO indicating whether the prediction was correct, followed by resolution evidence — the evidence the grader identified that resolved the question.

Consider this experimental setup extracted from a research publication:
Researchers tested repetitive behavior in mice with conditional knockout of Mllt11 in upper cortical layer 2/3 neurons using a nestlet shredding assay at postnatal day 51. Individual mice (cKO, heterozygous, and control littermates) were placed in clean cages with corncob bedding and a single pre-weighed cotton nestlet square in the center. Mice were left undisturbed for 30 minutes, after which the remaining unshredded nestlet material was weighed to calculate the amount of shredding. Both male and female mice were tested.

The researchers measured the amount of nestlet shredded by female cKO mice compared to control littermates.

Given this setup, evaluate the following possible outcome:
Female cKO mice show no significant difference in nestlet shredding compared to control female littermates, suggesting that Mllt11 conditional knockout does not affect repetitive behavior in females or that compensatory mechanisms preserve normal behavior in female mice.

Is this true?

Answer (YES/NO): NO